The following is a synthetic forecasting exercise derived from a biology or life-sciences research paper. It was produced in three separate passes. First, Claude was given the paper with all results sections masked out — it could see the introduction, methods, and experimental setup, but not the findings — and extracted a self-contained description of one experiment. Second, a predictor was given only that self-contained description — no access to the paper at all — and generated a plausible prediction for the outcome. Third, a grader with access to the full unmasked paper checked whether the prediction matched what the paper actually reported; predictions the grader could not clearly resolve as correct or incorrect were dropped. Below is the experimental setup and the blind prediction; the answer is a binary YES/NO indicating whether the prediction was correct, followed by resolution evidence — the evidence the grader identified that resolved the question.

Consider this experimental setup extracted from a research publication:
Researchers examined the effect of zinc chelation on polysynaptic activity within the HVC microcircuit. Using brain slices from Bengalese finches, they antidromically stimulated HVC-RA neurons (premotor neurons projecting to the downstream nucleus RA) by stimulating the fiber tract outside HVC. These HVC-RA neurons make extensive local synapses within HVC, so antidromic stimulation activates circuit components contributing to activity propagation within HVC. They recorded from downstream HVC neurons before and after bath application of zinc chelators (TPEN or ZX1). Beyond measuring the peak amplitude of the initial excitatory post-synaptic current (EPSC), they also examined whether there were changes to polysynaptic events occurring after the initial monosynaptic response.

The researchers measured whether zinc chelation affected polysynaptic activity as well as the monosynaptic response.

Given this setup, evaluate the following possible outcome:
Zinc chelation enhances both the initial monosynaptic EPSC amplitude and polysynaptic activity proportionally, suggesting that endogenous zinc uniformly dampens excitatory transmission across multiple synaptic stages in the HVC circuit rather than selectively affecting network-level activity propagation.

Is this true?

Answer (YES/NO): NO